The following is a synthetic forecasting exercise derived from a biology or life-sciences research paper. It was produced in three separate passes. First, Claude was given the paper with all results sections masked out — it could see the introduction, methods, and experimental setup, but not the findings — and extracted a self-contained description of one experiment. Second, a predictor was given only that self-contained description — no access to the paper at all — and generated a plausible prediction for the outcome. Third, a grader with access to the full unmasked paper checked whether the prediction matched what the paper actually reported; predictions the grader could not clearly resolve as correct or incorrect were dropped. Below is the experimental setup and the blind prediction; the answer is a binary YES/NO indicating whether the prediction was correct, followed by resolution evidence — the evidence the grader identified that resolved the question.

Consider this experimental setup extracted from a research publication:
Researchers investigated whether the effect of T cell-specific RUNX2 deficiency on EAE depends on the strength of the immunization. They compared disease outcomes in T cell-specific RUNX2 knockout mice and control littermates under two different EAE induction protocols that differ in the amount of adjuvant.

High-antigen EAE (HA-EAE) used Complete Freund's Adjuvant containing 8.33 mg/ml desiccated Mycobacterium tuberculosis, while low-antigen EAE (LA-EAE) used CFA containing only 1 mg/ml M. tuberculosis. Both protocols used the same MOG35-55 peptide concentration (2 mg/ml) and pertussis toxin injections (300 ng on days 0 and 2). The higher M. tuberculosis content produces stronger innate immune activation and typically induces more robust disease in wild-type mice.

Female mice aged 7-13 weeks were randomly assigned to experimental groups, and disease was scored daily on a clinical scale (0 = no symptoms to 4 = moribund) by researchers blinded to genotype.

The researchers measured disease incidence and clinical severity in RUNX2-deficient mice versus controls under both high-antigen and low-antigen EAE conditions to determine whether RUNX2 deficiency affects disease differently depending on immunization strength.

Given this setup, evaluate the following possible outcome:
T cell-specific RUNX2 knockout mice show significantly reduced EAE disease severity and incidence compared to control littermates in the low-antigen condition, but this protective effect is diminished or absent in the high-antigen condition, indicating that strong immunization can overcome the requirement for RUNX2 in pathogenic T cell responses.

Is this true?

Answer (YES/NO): NO